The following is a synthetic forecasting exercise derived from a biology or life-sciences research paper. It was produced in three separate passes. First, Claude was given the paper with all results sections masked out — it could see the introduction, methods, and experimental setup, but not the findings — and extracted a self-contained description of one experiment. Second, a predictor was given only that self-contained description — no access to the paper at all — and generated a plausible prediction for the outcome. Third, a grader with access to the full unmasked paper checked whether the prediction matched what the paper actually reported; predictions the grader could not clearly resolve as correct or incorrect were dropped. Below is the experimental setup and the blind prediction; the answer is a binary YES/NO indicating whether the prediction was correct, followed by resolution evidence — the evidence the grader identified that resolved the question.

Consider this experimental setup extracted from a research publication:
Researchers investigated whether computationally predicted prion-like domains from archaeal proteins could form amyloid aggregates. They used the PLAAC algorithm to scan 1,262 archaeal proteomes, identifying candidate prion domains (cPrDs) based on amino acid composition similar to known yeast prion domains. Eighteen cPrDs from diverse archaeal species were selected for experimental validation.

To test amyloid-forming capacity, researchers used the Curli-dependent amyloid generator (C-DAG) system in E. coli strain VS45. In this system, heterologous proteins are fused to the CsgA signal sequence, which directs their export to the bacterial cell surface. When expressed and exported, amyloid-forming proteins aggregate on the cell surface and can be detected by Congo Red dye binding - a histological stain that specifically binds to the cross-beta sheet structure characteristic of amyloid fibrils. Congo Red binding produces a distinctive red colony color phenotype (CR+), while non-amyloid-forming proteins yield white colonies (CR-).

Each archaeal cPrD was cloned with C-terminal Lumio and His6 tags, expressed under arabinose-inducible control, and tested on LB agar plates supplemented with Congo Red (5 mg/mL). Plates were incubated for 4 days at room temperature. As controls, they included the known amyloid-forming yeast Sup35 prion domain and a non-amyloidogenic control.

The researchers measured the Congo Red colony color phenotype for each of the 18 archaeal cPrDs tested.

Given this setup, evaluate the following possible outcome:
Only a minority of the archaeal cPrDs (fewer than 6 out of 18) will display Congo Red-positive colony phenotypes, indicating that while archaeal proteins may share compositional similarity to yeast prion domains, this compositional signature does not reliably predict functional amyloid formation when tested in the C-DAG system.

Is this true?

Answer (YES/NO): NO